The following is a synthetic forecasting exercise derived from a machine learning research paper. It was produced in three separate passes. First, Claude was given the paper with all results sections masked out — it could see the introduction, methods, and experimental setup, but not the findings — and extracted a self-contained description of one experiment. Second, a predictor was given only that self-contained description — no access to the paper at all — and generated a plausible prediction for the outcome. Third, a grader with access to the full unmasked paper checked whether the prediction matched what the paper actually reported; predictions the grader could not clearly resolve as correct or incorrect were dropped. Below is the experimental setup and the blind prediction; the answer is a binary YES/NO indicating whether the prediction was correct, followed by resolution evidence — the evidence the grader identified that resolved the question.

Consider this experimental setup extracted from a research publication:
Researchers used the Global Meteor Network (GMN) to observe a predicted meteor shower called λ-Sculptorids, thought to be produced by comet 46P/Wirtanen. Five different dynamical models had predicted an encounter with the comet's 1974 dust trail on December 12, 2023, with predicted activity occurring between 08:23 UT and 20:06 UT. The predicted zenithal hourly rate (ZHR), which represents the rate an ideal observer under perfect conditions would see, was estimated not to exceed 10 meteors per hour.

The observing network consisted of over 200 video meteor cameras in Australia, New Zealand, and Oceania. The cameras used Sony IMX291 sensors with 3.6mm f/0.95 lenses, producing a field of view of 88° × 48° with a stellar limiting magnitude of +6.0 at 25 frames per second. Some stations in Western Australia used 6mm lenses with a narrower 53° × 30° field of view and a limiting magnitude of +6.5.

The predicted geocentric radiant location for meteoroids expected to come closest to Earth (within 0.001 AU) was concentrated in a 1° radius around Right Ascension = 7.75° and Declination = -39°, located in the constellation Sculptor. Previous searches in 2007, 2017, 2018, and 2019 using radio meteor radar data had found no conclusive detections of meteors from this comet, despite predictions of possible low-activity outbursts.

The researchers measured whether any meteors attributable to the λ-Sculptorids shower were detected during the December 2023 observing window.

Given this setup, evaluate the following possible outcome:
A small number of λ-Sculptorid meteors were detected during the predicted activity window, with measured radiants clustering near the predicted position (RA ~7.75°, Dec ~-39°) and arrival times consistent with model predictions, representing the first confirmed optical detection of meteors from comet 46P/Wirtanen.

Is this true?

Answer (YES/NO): YES